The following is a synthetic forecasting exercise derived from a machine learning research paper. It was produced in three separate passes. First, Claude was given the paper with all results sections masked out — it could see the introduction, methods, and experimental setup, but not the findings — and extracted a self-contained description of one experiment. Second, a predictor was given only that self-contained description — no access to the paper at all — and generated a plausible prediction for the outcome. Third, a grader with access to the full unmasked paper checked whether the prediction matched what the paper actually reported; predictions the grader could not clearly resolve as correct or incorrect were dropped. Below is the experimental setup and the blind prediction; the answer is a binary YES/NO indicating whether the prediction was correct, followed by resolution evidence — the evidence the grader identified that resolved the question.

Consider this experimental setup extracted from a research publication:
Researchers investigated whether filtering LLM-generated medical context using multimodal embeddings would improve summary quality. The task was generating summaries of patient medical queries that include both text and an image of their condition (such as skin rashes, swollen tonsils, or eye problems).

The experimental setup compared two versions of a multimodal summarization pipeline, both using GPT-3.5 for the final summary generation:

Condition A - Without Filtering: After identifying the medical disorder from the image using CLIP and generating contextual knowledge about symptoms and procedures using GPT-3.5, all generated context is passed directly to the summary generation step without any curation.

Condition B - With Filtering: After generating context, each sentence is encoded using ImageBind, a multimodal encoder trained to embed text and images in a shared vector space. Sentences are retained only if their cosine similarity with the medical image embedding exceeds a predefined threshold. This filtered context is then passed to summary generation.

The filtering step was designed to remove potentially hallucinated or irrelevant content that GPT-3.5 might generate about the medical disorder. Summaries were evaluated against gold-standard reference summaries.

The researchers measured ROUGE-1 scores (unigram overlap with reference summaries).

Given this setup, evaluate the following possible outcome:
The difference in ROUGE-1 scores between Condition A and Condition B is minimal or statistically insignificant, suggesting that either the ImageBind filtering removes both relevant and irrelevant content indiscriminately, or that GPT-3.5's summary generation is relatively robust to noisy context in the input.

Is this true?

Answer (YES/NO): NO